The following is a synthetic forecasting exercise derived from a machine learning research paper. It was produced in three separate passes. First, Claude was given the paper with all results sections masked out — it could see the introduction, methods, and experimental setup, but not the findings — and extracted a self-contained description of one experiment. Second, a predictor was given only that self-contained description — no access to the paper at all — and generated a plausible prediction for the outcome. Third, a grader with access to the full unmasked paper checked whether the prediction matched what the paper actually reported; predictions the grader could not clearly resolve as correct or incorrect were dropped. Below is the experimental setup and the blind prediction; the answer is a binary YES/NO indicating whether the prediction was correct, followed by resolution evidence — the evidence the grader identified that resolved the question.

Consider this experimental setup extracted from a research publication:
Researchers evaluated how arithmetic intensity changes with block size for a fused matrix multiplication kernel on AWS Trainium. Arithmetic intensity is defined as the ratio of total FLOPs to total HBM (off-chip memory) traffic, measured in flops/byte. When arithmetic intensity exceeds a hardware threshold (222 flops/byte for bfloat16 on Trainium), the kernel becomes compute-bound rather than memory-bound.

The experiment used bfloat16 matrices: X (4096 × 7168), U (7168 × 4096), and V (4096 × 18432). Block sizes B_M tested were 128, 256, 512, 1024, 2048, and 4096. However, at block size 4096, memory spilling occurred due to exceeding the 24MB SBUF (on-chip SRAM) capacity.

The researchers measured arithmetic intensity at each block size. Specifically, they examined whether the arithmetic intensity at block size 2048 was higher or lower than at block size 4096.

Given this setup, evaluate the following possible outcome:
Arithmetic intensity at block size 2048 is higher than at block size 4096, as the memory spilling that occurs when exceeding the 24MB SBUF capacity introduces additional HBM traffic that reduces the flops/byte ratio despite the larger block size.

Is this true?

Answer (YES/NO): YES